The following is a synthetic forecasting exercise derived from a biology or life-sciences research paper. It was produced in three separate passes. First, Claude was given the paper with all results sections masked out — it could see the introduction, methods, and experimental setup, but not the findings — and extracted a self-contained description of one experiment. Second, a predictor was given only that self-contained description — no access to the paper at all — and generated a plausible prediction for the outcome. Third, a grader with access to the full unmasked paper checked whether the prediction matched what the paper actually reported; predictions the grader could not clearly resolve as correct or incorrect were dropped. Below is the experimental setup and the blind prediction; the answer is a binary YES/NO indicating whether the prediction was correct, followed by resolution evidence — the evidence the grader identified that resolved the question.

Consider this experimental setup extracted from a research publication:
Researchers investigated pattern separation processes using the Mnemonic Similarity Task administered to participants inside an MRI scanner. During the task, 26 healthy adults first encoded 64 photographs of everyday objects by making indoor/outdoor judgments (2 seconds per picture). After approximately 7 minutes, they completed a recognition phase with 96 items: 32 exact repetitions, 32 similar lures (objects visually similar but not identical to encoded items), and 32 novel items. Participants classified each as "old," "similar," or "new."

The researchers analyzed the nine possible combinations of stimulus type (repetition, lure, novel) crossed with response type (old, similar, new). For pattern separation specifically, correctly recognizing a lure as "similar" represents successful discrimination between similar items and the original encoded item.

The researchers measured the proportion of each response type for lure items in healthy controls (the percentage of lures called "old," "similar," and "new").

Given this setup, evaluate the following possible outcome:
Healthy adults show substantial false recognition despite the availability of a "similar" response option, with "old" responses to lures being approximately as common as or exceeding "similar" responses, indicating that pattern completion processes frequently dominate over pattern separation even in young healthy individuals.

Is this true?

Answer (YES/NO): NO